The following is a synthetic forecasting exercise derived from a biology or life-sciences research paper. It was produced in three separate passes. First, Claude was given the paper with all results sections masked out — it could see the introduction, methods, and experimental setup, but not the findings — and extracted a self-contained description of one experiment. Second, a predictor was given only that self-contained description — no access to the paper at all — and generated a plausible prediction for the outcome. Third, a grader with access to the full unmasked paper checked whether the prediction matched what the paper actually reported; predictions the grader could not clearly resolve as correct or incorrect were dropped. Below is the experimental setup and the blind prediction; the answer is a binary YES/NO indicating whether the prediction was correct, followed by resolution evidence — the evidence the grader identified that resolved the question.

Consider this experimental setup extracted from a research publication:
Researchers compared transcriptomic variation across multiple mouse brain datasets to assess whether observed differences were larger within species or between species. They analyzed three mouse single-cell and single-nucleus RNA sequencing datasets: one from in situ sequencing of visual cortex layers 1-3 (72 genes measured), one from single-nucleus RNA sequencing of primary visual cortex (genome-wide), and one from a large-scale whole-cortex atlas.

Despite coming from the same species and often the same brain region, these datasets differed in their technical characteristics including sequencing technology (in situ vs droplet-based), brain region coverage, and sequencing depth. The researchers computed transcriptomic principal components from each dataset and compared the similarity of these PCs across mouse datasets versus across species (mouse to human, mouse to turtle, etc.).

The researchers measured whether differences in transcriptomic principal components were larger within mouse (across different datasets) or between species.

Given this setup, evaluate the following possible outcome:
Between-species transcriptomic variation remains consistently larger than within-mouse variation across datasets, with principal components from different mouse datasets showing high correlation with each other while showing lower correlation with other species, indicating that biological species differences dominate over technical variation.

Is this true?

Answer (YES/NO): YES